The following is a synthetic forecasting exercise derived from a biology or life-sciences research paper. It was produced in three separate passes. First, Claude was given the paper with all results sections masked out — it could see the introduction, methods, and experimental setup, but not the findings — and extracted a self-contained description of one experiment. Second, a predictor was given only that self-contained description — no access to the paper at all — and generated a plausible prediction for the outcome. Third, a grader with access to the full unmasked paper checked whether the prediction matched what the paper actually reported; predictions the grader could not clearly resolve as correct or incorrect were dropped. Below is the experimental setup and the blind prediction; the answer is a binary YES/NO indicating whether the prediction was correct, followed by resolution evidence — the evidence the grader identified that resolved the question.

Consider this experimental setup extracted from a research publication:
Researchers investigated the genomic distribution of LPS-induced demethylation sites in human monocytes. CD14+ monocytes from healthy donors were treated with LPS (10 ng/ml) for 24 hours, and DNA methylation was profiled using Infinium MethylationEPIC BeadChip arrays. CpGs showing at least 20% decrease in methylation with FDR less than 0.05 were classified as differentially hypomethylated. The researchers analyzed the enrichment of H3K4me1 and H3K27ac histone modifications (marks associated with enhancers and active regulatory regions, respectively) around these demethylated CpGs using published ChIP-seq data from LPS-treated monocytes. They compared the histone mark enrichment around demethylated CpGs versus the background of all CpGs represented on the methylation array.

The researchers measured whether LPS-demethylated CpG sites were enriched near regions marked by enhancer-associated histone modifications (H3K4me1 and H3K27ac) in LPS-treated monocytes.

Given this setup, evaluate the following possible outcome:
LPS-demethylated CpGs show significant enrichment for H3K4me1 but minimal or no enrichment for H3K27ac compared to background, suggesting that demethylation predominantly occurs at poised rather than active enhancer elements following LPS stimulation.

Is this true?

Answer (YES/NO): NO